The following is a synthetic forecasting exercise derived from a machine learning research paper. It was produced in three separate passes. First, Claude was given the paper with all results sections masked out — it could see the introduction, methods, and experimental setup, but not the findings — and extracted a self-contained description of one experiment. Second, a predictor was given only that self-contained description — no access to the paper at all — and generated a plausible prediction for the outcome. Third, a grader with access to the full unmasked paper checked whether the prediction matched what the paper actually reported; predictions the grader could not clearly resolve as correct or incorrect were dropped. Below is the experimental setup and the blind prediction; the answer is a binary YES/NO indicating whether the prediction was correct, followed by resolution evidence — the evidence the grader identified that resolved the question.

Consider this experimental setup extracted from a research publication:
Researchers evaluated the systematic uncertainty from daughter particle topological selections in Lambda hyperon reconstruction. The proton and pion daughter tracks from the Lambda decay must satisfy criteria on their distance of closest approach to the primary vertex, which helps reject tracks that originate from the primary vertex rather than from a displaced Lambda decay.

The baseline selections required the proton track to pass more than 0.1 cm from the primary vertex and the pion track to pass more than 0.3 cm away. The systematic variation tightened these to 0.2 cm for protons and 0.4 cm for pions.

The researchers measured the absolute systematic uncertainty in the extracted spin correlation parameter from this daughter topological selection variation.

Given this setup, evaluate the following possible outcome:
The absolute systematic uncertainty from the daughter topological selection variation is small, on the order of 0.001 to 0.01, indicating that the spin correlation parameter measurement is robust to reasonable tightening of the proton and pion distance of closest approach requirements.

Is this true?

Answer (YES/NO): YES